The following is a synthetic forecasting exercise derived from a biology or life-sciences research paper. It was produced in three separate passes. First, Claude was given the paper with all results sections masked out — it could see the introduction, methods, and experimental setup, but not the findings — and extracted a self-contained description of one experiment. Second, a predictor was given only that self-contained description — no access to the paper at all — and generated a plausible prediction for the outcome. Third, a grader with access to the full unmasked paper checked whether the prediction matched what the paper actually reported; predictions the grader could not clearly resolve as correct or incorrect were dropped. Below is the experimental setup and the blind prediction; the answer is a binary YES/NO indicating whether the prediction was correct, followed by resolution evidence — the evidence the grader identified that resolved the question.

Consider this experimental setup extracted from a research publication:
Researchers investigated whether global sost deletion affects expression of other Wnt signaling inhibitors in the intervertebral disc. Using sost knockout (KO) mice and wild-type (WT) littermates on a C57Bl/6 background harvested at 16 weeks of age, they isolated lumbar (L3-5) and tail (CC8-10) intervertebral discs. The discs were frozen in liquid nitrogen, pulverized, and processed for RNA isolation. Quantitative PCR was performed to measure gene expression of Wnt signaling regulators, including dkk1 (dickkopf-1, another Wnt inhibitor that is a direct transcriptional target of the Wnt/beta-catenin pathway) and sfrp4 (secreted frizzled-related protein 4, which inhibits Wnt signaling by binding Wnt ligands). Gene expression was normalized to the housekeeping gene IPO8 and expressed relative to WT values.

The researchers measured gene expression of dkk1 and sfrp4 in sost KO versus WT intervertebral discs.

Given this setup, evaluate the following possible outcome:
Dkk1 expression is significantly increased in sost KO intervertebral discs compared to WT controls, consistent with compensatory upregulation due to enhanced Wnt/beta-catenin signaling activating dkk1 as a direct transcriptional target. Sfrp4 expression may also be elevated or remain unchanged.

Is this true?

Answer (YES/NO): YES